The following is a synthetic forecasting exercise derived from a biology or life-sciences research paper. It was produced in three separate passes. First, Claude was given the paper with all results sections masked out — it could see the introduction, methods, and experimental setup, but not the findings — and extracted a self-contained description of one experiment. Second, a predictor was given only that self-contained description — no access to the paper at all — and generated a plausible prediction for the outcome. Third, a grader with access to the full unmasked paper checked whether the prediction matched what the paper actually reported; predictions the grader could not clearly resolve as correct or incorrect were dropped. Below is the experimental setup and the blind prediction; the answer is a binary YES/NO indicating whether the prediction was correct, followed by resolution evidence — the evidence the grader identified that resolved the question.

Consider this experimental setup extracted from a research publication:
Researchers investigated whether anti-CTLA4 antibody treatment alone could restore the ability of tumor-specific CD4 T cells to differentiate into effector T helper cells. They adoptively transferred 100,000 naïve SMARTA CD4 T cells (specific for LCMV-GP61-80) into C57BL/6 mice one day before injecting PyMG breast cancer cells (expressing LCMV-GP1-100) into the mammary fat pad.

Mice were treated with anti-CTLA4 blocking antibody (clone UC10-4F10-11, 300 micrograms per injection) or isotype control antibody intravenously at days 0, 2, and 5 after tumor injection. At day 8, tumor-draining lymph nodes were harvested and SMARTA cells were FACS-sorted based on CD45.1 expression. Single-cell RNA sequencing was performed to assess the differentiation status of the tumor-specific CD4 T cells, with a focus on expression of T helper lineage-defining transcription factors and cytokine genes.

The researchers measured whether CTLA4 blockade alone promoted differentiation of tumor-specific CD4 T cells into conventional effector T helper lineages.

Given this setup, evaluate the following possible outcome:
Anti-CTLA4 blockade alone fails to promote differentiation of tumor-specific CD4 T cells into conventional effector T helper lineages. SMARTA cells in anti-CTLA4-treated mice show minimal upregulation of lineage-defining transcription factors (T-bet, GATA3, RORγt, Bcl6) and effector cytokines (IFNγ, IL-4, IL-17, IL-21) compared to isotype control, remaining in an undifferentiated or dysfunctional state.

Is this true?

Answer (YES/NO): YES